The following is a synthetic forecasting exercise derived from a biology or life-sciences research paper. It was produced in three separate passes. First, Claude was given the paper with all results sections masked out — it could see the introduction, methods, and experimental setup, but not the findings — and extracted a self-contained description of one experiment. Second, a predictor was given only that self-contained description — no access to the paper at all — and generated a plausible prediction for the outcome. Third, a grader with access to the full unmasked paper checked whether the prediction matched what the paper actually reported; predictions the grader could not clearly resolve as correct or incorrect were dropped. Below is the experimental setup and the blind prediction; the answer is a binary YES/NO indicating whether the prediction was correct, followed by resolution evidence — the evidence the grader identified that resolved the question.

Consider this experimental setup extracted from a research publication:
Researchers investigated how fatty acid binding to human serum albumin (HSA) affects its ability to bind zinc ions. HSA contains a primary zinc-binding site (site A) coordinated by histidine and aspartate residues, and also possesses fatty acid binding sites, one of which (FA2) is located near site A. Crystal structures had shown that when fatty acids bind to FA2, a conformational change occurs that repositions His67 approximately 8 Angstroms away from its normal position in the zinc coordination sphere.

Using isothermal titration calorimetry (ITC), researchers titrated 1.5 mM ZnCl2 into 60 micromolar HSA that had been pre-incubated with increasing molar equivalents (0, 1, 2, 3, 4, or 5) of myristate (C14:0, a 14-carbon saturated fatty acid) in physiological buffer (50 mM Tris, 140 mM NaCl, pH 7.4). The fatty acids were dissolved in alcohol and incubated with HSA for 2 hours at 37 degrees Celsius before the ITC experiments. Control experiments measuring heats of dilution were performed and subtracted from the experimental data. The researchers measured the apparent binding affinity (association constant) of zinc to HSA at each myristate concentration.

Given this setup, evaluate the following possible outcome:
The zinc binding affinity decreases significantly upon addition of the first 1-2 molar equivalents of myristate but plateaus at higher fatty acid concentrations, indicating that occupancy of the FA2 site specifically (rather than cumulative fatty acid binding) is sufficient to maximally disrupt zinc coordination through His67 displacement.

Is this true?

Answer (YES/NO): NO